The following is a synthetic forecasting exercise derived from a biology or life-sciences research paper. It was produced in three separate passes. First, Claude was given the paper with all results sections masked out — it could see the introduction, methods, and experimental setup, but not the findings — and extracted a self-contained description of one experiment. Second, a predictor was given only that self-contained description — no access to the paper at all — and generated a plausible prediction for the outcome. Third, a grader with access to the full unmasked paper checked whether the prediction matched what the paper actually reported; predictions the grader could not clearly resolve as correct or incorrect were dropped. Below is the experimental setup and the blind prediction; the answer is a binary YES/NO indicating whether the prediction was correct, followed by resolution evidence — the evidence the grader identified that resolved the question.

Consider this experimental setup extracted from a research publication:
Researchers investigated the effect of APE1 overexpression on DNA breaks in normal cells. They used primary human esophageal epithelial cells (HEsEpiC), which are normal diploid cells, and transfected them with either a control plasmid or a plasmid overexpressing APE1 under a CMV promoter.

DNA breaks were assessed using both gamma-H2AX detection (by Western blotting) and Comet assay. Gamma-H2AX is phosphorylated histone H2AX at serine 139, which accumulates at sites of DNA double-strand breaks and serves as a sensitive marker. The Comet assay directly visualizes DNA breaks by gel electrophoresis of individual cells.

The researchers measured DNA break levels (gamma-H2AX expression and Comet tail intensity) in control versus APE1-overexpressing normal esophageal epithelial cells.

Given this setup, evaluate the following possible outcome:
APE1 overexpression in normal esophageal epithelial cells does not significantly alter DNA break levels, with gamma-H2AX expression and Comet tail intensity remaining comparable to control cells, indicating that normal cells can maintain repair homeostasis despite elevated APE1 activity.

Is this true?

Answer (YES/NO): NO